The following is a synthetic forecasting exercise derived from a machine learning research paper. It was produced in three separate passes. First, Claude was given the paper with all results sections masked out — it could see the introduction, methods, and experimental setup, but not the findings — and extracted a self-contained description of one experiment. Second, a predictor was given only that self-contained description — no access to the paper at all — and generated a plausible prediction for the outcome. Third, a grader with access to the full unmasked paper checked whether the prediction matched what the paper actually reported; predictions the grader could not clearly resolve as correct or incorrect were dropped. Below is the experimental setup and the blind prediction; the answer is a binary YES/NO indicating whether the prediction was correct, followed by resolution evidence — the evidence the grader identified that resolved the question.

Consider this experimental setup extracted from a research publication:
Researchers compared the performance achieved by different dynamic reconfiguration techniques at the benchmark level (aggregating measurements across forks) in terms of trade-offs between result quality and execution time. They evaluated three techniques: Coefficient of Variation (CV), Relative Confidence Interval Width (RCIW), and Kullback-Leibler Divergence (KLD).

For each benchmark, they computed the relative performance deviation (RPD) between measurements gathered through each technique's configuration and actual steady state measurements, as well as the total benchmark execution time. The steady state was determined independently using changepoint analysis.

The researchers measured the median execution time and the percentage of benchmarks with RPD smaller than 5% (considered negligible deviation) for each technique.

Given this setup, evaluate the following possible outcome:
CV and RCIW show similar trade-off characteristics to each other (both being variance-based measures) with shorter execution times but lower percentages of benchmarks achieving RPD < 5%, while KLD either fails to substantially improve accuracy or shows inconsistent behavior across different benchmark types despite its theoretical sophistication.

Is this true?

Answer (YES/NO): NO